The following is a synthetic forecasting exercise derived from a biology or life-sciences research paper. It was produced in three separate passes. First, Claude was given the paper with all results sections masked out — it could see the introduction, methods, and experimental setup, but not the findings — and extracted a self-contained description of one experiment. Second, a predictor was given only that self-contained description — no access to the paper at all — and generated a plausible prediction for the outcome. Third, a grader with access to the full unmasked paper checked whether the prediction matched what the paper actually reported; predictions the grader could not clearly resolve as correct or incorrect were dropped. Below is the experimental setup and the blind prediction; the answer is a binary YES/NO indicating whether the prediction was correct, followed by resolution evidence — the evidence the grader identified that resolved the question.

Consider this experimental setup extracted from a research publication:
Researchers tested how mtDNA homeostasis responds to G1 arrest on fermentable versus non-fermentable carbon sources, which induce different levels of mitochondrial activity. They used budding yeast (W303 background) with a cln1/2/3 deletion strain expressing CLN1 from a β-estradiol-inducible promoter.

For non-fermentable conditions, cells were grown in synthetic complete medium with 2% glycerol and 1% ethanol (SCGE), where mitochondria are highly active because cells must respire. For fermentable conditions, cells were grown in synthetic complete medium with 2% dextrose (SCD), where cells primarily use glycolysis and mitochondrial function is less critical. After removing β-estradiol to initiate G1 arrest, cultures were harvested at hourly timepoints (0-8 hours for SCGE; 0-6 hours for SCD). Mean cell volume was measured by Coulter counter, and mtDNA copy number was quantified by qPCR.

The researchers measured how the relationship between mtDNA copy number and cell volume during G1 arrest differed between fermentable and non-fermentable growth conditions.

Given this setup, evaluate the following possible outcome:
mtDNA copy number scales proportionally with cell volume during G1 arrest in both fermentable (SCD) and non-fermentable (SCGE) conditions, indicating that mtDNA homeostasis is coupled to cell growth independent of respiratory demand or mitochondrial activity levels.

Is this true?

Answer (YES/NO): YES